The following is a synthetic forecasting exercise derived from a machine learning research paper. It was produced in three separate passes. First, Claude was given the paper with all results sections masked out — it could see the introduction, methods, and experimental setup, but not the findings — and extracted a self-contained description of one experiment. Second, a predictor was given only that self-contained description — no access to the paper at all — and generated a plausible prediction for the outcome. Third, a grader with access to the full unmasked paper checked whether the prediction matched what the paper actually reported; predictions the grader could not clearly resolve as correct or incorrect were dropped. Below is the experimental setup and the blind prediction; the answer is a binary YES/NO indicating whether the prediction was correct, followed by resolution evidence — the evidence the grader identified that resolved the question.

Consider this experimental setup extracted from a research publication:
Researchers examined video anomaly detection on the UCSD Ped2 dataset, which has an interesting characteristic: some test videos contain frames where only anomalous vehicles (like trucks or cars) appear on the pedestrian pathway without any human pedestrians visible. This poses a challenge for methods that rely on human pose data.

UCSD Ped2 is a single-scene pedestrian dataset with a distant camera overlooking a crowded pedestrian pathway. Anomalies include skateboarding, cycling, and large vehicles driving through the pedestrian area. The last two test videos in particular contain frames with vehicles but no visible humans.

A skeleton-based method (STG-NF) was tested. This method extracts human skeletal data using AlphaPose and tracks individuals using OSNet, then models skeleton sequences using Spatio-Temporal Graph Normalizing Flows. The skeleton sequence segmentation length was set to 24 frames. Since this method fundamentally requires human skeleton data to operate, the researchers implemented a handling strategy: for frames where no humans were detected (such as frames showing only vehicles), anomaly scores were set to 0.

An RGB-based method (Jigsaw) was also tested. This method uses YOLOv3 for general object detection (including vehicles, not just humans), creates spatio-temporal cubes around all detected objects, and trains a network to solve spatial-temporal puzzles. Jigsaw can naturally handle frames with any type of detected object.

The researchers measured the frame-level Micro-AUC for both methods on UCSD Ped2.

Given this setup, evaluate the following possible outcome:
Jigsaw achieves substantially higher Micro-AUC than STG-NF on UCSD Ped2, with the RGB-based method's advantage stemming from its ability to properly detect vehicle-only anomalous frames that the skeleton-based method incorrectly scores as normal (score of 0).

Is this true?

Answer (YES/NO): NO